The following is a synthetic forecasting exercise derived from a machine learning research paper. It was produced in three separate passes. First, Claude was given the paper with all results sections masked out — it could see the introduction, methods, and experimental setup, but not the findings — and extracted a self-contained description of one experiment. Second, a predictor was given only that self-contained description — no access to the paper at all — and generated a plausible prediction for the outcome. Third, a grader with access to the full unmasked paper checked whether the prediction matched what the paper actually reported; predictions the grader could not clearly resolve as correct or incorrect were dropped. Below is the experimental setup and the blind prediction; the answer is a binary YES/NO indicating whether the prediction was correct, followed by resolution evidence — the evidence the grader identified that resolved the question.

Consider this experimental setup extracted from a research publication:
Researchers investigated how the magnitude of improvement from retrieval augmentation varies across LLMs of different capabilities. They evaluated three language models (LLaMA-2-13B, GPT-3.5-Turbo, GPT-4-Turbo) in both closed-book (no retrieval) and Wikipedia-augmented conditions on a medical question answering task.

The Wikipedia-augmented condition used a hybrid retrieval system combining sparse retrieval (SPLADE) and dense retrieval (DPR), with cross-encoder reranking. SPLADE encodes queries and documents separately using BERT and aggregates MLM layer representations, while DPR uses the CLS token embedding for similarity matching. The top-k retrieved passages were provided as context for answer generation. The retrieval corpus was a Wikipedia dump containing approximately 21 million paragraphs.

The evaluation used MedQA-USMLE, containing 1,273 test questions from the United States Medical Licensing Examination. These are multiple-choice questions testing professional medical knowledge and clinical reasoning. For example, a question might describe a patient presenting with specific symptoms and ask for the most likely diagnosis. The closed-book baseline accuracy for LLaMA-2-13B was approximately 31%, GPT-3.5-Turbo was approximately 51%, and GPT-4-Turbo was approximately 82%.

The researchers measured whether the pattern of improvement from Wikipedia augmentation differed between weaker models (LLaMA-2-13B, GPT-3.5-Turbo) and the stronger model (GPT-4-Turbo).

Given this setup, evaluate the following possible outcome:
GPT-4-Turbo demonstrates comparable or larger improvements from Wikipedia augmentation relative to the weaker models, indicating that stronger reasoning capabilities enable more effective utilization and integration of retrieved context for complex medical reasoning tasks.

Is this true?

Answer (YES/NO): NO